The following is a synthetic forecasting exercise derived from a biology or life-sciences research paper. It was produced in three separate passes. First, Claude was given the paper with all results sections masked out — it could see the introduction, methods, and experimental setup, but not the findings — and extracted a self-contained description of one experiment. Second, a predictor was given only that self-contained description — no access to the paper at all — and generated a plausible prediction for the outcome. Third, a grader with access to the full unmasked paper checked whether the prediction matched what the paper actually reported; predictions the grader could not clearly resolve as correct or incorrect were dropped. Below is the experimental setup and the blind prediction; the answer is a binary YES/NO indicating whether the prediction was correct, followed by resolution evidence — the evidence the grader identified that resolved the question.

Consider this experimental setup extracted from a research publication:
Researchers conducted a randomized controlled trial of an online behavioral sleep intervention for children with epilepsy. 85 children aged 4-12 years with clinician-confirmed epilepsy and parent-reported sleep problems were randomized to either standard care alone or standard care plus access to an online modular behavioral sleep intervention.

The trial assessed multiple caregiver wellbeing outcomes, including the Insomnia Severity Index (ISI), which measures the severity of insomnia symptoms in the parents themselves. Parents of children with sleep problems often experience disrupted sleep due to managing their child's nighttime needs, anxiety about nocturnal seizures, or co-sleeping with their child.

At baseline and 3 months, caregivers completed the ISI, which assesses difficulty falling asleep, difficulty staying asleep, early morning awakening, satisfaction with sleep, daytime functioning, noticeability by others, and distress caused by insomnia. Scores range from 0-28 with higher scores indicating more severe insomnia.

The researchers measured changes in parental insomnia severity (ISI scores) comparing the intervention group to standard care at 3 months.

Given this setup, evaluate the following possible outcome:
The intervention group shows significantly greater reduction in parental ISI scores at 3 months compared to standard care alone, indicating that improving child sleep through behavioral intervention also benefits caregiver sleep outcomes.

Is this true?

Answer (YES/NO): NO